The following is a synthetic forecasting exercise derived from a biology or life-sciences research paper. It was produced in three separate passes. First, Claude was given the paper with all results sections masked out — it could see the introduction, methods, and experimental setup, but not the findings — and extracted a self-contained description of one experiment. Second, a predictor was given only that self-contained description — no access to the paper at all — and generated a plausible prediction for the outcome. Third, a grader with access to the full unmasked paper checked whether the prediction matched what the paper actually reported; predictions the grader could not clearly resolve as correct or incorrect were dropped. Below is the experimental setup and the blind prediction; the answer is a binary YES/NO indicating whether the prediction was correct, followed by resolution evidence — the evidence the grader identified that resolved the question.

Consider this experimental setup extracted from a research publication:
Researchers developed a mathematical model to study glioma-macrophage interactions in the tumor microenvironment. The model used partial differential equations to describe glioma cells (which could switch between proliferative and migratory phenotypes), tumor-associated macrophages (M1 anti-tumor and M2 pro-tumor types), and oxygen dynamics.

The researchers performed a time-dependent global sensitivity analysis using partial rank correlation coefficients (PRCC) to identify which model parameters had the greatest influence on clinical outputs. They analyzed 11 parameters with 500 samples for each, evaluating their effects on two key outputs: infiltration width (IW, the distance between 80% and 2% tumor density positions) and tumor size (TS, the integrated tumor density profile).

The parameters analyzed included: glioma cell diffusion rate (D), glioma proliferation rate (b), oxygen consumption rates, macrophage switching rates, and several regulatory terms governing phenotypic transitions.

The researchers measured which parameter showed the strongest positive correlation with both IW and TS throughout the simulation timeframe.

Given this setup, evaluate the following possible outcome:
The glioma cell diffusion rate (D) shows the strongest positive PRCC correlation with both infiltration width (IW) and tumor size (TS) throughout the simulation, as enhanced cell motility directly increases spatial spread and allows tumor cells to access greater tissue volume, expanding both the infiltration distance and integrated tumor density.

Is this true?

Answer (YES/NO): YES